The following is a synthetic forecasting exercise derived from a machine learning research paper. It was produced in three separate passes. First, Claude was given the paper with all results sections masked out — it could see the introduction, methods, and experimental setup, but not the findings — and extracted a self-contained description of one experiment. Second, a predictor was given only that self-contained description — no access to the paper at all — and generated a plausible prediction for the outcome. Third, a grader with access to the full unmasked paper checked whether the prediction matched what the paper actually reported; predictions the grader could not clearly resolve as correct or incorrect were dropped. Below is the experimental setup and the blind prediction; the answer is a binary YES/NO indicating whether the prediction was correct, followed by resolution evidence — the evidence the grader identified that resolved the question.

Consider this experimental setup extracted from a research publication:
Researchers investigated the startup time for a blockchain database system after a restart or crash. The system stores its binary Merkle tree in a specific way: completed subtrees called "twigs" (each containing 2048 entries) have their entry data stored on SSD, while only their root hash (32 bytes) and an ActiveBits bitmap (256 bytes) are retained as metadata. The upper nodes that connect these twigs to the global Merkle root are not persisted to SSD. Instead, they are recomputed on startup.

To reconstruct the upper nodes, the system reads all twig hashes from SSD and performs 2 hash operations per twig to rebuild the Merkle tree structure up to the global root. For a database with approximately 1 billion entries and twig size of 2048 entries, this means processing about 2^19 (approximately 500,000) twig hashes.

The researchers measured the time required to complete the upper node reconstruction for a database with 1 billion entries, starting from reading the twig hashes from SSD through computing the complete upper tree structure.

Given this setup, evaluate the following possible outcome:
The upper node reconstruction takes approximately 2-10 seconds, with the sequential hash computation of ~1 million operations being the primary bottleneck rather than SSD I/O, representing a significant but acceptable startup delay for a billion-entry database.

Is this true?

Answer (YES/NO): NO